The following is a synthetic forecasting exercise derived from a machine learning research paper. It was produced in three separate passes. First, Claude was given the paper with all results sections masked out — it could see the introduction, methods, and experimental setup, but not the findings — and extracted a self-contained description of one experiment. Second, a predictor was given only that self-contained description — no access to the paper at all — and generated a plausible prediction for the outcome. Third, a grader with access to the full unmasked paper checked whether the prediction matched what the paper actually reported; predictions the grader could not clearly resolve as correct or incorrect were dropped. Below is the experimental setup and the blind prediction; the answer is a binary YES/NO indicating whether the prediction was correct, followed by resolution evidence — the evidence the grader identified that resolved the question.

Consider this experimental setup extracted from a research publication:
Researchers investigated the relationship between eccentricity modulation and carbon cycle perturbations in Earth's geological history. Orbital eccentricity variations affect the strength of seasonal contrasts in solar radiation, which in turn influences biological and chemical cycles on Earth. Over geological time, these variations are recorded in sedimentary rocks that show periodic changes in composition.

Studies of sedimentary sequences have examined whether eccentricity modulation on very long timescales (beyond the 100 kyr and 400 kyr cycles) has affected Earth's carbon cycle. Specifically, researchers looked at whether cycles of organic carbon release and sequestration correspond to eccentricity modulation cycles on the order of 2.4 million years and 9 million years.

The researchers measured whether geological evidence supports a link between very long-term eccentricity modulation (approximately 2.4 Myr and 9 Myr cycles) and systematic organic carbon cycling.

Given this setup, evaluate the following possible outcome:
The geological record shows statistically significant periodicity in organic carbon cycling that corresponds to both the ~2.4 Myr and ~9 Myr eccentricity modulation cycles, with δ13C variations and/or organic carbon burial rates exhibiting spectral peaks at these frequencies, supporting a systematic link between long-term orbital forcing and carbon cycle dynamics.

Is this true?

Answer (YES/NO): YES